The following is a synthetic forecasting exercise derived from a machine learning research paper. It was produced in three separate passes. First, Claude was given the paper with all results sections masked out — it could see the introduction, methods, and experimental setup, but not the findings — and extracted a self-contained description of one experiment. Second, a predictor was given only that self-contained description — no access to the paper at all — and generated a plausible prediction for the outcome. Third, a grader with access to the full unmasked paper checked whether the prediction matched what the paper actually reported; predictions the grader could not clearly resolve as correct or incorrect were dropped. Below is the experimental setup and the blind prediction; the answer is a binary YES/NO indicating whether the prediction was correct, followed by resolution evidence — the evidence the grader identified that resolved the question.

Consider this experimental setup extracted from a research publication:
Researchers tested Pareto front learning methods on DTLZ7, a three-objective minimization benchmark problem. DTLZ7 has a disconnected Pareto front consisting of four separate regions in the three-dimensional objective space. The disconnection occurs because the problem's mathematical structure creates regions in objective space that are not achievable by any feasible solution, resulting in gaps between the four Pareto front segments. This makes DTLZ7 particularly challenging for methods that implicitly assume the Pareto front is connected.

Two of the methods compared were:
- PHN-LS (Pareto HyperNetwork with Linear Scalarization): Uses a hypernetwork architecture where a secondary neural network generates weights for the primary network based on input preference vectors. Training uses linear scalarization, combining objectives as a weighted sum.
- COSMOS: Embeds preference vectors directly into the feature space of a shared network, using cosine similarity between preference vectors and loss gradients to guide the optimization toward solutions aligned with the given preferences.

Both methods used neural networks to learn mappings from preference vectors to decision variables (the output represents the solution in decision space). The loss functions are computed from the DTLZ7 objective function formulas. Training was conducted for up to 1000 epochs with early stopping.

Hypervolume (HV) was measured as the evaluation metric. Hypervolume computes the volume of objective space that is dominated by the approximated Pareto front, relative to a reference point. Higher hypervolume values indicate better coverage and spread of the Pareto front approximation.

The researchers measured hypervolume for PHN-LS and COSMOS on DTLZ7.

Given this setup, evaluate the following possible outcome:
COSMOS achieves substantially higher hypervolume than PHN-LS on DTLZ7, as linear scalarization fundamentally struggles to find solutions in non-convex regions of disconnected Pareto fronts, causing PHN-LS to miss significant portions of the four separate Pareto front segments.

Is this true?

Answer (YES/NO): NO